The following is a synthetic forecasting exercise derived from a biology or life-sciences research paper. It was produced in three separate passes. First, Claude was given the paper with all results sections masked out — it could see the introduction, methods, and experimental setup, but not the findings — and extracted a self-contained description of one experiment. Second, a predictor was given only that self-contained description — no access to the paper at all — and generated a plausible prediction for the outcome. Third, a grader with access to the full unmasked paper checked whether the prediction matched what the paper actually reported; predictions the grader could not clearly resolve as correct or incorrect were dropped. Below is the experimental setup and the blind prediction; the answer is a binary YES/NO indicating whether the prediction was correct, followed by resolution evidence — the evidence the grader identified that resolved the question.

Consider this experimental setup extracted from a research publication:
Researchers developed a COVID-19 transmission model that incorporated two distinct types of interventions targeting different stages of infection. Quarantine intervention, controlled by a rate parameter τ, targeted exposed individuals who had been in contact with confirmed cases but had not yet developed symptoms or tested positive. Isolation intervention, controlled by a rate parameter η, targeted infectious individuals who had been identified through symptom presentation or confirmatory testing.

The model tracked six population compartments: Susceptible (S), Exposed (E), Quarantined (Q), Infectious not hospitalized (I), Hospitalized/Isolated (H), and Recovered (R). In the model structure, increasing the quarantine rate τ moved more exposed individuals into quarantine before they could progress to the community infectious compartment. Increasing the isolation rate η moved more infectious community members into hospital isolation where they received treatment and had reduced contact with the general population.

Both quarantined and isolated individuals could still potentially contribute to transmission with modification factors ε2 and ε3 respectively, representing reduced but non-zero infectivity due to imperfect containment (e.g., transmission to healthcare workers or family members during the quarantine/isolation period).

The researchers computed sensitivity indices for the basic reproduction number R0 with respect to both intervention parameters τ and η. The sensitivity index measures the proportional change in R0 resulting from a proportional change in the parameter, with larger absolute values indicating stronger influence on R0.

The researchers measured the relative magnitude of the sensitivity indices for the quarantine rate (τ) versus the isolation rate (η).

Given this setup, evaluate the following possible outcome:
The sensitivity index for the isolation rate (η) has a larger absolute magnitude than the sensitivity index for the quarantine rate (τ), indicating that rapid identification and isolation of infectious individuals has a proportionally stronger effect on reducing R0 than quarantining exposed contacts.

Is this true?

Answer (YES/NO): NO